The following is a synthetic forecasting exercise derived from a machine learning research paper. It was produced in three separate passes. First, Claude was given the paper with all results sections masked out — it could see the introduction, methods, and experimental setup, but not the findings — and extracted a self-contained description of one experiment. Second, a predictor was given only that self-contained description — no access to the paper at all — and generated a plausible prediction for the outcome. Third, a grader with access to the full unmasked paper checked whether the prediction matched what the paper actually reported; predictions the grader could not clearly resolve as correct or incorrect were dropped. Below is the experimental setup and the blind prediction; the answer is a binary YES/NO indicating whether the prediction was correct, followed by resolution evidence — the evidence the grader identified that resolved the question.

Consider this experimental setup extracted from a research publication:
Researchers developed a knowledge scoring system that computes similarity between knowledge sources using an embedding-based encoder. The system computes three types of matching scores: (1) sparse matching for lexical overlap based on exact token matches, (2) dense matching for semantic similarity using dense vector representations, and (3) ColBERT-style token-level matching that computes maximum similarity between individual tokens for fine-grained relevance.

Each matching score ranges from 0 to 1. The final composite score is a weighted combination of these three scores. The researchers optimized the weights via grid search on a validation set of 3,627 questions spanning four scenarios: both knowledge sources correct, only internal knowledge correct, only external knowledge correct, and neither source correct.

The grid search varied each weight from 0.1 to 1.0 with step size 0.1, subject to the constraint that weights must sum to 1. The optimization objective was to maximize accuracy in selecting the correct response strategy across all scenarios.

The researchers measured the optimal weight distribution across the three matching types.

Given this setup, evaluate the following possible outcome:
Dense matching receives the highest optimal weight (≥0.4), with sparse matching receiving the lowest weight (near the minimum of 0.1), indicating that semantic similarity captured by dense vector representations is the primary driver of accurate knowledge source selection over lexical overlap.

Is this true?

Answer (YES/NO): NO